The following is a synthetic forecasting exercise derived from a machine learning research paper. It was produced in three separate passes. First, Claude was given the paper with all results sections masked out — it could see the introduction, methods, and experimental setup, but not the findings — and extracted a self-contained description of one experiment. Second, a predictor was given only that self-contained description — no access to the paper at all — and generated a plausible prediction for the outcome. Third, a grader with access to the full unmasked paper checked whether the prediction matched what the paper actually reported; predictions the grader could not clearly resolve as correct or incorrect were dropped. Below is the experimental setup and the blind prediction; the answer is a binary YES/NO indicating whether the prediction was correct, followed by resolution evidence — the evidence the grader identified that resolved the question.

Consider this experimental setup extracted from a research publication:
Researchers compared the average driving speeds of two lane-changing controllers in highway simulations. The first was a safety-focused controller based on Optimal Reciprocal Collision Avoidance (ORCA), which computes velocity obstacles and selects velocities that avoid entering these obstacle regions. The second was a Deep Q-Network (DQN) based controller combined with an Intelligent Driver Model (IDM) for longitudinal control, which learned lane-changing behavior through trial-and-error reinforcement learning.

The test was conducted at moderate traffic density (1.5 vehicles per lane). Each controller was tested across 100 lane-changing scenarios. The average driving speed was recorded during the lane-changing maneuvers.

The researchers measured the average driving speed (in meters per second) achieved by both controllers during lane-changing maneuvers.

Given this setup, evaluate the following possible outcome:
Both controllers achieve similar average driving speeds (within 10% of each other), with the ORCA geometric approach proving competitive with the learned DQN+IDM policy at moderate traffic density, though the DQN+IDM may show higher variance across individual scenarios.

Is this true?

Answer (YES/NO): NO